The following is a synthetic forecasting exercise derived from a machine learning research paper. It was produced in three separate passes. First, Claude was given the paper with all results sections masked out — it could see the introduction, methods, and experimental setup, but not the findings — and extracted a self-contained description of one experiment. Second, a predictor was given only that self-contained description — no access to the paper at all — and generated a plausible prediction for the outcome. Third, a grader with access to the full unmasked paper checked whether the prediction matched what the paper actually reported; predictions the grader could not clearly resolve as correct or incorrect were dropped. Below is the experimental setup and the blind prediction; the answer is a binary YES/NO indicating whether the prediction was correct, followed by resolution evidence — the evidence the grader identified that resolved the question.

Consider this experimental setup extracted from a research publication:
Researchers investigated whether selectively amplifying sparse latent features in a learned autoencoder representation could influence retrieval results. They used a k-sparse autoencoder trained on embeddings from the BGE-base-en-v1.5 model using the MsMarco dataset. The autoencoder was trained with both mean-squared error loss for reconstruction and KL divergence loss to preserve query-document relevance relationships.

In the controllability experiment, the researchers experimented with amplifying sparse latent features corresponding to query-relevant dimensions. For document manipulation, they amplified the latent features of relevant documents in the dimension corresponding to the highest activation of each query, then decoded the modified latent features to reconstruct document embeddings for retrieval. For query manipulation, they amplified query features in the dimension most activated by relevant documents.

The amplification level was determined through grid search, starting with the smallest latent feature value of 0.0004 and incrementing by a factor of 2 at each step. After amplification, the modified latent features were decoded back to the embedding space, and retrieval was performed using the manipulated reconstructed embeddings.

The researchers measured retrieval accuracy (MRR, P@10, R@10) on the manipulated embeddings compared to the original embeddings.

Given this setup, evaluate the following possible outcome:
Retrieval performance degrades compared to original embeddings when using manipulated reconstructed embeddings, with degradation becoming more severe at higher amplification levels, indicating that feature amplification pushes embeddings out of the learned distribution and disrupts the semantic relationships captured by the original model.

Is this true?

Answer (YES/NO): NO